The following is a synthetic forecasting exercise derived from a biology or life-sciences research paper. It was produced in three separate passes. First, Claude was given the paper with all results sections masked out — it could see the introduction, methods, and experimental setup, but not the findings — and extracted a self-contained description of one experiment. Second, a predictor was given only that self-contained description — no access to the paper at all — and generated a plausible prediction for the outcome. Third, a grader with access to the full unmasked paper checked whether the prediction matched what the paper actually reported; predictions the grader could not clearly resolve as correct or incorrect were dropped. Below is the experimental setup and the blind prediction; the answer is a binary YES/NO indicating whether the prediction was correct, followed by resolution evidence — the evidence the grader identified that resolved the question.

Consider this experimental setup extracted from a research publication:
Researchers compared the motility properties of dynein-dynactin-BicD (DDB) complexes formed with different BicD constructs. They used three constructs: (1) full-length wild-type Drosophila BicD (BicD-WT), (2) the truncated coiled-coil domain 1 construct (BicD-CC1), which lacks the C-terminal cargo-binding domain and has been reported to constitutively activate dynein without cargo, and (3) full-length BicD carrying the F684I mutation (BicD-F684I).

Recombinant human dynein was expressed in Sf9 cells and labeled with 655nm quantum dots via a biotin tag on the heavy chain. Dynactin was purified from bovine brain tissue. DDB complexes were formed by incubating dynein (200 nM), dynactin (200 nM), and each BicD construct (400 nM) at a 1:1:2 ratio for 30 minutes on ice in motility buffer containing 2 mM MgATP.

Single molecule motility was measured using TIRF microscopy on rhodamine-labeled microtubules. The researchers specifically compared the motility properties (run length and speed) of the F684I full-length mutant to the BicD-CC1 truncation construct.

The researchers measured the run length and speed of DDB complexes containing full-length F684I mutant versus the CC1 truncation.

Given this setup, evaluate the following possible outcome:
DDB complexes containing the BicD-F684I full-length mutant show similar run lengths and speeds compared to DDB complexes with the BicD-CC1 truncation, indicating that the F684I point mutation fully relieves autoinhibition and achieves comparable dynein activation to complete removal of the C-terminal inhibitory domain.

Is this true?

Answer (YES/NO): YES